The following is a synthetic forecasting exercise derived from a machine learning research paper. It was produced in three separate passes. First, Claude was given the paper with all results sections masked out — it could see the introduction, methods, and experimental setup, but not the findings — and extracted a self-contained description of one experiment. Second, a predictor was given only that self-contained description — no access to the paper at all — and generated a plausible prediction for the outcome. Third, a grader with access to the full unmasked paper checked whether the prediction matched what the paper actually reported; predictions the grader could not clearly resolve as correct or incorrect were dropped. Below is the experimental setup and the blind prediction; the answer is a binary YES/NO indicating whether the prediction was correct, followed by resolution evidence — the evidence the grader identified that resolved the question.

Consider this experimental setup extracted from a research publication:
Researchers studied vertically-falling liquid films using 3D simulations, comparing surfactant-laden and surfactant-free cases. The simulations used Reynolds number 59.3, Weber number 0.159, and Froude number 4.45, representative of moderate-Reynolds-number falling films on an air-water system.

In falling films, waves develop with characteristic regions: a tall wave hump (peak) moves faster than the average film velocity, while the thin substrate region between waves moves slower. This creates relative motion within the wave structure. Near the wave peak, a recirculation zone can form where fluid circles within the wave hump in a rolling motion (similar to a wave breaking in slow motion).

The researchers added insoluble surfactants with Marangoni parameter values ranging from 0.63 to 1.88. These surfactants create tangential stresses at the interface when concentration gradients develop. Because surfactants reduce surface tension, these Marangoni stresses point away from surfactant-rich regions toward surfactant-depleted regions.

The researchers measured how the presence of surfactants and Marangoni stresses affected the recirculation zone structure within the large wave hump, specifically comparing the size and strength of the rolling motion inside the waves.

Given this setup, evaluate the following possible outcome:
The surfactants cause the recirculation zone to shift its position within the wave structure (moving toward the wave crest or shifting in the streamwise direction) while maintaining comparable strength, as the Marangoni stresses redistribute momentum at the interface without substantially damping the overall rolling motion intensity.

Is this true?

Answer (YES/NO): NO